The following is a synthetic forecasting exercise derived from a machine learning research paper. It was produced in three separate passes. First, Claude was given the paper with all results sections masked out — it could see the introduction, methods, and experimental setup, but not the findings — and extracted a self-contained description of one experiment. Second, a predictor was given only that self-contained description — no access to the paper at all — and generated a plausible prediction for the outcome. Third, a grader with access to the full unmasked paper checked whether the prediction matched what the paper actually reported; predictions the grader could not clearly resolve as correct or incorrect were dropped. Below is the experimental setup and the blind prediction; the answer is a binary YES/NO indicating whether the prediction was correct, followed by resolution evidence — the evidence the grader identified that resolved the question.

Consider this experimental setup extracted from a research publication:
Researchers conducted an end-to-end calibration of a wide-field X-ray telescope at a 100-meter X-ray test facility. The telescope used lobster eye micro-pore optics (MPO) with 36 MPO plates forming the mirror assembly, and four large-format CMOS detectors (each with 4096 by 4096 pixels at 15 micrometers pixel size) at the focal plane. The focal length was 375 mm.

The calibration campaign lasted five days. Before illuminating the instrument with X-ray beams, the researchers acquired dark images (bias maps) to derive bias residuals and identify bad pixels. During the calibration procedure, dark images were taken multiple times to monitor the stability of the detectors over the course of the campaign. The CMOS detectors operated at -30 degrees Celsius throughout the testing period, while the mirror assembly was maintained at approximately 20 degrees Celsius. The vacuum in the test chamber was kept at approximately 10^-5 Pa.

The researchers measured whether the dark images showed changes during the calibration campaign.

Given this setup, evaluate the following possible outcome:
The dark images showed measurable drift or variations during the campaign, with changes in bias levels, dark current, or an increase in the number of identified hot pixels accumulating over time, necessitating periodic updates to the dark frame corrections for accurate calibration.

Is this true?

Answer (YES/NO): NO